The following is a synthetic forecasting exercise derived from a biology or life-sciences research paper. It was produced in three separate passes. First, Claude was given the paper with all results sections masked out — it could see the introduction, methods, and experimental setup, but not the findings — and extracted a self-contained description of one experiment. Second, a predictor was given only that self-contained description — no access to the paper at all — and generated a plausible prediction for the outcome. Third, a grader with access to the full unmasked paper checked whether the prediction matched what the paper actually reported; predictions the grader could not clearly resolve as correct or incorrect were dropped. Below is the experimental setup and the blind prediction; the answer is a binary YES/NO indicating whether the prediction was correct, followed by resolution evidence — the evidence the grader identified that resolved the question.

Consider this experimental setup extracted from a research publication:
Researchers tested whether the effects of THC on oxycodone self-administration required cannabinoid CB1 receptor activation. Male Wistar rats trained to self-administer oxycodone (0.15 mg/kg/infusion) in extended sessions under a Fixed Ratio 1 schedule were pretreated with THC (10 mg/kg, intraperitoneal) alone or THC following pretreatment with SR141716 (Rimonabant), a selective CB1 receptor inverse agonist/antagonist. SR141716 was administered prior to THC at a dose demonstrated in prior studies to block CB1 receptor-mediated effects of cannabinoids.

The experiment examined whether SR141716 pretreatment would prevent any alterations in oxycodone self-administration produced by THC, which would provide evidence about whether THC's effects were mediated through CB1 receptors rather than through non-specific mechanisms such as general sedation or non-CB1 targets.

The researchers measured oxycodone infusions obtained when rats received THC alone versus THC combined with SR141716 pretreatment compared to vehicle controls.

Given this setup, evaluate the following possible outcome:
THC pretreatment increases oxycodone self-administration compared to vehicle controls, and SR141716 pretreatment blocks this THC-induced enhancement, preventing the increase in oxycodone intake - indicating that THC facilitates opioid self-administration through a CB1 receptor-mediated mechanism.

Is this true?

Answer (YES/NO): NO